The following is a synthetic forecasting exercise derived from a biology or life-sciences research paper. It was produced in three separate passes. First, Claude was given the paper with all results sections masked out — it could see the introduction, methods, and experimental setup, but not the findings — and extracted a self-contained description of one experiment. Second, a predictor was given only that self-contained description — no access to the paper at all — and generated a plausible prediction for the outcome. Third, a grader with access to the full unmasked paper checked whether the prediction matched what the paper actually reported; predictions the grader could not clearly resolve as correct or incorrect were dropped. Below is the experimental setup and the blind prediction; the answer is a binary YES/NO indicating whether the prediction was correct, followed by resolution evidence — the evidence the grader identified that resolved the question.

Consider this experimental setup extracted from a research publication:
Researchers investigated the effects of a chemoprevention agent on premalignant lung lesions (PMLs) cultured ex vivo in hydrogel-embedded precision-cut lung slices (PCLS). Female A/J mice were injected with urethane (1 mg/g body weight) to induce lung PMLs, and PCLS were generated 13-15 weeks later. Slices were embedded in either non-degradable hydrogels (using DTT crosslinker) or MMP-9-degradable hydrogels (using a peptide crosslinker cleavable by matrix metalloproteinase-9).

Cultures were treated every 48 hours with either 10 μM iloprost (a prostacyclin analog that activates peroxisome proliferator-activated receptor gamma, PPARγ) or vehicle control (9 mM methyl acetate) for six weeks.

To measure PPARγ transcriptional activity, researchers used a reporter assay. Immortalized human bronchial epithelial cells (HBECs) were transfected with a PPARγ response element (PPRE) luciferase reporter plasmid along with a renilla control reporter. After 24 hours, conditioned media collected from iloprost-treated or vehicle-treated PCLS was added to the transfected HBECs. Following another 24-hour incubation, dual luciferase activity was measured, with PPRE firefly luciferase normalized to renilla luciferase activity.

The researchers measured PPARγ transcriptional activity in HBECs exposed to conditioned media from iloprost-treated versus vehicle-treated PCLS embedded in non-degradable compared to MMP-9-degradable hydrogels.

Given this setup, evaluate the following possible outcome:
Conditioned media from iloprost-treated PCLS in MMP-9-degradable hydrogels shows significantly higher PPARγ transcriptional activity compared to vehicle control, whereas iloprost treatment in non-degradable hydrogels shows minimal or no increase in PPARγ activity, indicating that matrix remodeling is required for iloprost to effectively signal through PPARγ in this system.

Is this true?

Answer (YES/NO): NO